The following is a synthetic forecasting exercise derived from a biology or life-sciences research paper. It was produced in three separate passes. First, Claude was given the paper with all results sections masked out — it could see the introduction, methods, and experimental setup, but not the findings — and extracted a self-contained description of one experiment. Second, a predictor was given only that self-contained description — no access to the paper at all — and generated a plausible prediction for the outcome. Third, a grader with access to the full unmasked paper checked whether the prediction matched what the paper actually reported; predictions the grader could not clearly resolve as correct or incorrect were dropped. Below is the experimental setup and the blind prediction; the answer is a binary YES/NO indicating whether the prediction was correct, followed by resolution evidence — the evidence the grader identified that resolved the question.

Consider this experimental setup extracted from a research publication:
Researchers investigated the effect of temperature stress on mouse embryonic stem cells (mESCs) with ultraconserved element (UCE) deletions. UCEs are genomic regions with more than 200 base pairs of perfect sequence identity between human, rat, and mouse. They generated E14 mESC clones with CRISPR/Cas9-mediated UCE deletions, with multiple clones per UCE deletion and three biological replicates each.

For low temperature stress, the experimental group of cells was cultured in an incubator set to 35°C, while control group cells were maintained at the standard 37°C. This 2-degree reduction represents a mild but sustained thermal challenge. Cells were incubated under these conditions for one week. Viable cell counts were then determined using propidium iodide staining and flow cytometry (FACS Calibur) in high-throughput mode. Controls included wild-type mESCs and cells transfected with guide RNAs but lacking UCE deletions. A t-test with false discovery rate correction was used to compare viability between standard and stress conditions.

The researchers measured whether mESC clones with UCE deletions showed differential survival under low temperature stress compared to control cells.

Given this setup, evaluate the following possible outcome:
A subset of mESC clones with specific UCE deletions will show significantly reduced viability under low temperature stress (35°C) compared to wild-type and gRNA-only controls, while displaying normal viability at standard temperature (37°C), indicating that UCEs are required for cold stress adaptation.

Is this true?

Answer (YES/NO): NO